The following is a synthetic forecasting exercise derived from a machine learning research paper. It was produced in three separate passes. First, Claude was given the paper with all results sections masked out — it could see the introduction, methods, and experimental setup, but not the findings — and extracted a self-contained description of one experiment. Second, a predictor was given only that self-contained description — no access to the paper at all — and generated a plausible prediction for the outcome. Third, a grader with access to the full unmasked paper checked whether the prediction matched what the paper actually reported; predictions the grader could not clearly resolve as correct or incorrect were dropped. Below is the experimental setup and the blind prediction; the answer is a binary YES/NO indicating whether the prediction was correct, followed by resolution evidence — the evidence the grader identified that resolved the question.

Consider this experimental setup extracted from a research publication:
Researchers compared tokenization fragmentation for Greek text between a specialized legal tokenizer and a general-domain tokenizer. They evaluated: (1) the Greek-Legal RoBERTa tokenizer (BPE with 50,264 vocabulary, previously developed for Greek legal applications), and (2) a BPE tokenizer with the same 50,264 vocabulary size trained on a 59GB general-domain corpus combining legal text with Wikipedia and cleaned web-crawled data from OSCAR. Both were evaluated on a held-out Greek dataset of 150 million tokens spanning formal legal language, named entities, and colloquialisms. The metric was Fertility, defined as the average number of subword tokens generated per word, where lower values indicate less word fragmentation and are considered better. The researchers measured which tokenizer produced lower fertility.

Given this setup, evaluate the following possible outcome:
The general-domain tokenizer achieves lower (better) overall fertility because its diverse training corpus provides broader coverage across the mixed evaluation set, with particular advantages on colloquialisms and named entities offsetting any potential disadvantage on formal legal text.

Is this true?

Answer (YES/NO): YES